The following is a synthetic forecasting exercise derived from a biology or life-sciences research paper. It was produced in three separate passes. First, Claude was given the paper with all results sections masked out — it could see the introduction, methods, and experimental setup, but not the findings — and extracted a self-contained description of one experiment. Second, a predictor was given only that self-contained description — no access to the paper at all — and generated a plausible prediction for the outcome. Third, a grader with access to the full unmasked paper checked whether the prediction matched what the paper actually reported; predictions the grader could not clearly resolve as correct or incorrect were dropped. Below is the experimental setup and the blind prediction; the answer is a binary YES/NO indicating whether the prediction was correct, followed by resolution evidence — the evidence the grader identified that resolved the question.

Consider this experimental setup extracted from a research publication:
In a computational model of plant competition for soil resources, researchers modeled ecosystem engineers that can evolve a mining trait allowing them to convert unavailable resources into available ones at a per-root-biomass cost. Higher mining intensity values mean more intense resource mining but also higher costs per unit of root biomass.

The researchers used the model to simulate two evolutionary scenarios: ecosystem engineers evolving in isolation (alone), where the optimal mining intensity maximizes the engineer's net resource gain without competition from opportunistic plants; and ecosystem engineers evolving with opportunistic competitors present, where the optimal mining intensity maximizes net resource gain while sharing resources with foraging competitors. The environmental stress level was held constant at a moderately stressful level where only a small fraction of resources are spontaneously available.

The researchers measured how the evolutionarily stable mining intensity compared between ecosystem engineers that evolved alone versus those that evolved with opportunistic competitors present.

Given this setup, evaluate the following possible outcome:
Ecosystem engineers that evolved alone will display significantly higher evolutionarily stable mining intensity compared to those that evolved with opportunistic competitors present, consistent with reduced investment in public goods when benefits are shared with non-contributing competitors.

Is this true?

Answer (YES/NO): YES